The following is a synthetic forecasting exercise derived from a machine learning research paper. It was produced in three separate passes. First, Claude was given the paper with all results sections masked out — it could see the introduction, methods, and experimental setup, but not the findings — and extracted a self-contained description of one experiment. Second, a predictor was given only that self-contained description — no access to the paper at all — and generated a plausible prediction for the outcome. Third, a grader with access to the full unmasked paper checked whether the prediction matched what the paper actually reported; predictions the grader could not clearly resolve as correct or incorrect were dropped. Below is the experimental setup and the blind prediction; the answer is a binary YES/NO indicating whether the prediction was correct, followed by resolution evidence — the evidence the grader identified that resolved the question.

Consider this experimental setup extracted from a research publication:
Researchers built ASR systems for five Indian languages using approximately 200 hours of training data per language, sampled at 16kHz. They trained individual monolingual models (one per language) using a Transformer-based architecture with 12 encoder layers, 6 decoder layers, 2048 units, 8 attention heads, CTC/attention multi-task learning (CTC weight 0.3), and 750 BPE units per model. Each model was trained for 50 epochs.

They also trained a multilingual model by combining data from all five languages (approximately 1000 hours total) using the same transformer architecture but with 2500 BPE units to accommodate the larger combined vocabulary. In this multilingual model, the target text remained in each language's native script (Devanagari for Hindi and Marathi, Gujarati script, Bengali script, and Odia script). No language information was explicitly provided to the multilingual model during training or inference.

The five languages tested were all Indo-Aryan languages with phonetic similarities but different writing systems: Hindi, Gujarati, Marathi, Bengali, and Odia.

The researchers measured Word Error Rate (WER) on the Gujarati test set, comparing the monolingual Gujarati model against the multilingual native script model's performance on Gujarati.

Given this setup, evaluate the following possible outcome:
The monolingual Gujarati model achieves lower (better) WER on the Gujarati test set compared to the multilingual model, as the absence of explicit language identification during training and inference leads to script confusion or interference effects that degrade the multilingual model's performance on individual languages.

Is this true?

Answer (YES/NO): YES